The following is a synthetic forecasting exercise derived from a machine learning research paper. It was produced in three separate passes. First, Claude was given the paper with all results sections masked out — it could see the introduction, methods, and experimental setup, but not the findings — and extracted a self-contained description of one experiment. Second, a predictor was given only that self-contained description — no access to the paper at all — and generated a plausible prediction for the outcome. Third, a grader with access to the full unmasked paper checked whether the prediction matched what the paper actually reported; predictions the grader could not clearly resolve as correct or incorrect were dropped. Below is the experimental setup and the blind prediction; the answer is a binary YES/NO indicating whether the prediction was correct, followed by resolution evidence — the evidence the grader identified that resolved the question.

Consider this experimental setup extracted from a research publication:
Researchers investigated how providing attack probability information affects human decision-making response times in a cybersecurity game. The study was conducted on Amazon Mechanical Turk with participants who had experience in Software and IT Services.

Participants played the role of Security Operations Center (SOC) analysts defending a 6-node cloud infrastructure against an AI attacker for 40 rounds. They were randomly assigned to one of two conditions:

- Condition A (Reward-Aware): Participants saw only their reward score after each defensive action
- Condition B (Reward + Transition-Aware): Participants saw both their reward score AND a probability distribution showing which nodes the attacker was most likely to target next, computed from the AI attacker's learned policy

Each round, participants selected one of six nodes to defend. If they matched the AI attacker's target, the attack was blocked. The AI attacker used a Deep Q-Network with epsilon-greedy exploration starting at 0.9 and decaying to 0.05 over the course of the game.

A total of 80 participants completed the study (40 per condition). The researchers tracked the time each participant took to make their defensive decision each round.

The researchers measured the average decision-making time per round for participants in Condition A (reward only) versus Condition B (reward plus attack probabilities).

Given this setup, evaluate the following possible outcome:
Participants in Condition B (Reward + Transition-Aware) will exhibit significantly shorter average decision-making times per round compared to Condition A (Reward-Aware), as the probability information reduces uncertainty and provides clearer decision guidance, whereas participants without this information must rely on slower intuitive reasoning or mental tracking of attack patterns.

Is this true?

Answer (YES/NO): YES